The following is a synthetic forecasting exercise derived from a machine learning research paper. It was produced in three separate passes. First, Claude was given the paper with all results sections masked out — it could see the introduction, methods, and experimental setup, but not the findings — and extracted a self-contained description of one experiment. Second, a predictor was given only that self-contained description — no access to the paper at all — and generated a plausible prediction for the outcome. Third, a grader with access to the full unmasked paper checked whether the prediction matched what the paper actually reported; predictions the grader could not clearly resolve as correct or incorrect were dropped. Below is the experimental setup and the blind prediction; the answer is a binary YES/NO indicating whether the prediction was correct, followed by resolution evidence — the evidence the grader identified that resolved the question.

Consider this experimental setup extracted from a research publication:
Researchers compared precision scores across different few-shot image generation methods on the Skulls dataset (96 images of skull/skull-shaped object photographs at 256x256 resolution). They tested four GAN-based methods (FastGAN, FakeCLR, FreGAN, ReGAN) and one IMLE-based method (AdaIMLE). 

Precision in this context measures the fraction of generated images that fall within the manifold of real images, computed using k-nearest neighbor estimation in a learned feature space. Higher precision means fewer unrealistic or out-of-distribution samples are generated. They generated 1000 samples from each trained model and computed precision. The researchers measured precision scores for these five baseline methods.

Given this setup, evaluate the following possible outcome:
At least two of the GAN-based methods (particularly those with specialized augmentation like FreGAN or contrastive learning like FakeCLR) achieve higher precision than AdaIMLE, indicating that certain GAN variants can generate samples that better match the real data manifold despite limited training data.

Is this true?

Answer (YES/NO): NO